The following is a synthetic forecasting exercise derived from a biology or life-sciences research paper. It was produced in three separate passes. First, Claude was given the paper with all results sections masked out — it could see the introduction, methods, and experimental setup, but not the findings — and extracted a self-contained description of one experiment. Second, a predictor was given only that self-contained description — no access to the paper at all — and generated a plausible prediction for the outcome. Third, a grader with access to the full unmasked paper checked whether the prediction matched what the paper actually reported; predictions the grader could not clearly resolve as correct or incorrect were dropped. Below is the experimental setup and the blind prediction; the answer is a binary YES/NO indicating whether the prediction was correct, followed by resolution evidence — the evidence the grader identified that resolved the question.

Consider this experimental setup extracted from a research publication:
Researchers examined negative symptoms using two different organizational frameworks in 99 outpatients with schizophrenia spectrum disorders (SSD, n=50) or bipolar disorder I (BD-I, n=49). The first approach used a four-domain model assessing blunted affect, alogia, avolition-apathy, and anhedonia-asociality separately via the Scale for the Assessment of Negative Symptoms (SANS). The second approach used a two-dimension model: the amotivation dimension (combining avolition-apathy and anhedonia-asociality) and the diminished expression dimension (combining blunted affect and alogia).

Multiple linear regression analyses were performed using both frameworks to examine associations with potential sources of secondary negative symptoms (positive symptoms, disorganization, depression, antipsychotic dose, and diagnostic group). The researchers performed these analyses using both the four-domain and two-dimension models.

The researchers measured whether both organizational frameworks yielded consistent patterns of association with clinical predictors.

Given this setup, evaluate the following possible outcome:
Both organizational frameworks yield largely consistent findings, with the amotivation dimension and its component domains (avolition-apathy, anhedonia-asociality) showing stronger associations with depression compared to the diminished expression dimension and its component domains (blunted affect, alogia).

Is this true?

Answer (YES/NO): NO